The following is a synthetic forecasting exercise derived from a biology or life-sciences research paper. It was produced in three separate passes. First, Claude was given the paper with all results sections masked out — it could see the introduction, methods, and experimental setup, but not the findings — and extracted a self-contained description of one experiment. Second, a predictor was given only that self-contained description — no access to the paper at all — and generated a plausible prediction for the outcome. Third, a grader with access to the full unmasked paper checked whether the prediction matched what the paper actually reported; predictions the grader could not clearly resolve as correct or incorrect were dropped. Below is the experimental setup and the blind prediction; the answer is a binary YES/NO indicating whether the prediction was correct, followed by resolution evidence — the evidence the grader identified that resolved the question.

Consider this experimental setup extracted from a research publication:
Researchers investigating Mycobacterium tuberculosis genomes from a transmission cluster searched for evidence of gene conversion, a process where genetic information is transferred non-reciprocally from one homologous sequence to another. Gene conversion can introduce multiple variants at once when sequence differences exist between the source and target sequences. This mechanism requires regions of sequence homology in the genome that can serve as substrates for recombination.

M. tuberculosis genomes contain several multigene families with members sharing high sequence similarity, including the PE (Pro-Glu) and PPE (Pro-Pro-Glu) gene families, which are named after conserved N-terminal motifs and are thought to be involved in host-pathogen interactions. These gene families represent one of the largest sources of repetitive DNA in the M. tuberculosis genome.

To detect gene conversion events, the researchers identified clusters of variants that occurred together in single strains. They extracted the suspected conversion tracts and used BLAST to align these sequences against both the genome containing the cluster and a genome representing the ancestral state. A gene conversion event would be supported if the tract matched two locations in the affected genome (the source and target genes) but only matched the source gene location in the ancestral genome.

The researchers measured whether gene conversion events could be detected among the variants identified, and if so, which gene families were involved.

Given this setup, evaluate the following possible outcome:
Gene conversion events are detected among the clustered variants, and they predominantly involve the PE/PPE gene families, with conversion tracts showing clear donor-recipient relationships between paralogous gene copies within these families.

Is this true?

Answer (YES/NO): YES